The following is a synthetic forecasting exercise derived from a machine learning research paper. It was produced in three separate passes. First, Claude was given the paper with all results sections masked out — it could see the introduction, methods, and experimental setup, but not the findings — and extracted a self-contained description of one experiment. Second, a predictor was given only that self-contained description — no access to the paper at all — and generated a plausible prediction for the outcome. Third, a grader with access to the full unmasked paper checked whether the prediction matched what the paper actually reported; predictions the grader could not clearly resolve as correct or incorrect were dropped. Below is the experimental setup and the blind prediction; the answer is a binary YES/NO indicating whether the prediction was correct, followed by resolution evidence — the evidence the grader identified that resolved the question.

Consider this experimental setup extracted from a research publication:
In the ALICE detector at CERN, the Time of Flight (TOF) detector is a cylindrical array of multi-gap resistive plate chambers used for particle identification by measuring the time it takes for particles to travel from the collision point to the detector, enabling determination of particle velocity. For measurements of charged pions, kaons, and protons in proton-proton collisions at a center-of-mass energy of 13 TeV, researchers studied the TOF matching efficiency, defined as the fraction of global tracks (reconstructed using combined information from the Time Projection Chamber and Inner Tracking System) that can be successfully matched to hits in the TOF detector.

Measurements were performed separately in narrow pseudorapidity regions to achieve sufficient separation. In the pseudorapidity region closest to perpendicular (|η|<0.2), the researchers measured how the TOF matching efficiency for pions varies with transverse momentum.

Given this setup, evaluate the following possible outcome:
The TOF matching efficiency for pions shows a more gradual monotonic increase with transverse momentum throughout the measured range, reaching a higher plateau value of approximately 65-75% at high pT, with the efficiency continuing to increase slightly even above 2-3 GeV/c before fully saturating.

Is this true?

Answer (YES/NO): NO